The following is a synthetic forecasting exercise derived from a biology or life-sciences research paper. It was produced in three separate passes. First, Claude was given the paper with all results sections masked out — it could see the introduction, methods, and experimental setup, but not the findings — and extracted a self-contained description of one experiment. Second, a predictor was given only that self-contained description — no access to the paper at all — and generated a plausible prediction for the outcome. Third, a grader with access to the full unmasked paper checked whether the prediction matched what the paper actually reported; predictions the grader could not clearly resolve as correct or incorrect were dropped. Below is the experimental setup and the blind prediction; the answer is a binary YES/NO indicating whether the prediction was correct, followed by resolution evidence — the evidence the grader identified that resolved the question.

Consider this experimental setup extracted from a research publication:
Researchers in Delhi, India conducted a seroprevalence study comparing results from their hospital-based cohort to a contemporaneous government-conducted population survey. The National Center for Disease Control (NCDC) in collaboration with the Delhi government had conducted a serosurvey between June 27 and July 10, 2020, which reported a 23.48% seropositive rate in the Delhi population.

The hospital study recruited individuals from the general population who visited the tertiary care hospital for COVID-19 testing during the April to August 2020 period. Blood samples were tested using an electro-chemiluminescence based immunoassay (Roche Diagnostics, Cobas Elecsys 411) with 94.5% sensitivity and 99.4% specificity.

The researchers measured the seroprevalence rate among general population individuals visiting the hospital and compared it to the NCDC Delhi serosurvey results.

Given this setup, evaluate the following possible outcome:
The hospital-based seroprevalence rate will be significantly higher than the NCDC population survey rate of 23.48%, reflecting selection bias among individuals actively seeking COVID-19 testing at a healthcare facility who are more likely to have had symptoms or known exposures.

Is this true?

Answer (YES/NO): NO